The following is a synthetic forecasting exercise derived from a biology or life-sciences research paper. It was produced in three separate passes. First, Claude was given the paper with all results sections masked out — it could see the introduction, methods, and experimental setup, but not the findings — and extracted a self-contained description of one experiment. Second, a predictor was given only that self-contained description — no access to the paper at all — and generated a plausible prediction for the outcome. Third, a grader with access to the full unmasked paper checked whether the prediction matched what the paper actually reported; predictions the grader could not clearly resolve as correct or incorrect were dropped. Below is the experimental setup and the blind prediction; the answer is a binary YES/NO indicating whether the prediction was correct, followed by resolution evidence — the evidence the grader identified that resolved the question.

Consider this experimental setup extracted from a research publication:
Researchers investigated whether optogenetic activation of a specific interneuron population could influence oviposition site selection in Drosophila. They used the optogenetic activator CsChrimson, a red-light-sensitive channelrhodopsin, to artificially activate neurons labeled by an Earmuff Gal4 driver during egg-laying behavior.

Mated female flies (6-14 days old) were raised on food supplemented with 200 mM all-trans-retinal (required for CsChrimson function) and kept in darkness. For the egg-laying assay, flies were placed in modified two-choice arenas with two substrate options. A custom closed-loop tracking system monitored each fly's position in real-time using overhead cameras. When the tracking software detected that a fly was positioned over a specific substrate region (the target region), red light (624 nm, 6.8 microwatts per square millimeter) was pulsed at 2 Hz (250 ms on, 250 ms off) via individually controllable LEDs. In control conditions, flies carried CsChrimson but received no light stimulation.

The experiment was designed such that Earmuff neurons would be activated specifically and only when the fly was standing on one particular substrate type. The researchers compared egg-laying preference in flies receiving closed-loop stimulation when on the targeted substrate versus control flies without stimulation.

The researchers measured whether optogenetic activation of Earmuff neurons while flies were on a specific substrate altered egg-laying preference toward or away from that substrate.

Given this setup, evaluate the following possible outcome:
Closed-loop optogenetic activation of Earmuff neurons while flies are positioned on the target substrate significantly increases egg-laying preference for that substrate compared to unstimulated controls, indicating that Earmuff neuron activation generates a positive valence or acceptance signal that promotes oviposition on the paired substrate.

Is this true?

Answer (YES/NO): NO